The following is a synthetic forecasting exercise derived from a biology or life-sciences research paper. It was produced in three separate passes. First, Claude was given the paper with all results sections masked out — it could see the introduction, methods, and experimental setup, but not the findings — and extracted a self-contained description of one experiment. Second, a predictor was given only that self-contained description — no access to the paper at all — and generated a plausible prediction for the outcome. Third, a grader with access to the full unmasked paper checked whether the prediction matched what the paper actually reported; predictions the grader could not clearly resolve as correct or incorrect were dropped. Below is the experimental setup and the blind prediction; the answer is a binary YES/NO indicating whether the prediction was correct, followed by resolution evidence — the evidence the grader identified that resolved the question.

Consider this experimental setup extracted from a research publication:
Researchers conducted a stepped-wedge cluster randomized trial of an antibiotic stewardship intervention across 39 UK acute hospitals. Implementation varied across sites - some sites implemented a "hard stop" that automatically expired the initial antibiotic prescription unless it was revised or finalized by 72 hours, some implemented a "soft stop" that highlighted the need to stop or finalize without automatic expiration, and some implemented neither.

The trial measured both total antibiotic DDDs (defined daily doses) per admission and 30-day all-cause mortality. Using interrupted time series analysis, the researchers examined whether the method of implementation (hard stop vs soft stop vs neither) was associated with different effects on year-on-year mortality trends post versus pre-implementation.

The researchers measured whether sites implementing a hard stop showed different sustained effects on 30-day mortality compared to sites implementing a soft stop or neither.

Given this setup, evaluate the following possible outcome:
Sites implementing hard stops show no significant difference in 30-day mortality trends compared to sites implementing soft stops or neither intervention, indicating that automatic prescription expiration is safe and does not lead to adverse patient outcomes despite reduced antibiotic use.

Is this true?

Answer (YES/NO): NO